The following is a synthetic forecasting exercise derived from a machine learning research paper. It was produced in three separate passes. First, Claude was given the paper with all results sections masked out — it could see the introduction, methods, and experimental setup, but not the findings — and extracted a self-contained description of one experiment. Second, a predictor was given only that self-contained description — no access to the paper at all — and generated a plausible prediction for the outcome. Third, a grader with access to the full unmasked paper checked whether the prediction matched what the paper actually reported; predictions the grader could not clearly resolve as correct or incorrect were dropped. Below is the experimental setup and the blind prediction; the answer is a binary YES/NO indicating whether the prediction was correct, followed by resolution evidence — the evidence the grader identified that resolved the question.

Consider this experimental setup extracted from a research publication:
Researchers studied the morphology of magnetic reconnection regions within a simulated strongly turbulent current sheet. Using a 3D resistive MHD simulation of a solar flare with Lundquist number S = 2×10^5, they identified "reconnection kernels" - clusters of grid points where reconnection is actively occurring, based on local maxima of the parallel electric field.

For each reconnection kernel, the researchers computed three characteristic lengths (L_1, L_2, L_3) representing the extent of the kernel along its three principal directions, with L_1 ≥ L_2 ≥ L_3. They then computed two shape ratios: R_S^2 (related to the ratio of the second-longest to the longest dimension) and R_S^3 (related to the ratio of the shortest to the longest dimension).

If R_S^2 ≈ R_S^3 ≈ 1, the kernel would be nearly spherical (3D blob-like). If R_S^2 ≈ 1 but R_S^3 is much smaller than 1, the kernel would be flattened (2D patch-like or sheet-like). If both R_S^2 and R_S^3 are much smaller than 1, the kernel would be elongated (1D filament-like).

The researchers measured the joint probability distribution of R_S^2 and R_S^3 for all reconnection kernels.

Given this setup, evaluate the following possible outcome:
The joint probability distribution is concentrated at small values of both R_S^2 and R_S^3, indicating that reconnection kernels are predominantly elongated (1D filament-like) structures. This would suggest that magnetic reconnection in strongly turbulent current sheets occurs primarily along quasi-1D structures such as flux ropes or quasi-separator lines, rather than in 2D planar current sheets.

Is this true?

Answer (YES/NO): NO